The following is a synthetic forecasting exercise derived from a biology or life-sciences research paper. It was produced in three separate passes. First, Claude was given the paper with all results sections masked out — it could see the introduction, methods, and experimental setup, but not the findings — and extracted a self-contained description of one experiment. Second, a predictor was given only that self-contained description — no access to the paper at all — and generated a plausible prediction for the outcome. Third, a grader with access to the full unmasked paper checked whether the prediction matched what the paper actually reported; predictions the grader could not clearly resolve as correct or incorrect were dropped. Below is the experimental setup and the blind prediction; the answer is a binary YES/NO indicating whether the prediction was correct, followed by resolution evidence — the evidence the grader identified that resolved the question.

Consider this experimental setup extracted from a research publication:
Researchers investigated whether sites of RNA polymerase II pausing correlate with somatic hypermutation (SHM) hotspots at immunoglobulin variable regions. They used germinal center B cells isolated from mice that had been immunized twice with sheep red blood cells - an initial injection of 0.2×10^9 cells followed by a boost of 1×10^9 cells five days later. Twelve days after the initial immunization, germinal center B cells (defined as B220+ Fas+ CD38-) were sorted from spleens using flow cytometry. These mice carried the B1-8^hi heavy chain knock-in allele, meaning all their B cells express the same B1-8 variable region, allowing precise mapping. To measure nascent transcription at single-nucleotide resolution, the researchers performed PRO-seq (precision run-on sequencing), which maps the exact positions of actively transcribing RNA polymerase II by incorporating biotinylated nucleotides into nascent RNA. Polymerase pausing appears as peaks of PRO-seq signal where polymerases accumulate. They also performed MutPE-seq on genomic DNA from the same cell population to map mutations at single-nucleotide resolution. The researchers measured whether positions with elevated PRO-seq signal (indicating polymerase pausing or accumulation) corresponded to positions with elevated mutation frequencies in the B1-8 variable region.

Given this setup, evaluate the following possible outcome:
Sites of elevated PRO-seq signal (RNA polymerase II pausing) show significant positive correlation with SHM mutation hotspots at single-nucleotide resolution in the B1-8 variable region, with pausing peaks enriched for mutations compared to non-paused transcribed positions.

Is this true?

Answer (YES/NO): NO